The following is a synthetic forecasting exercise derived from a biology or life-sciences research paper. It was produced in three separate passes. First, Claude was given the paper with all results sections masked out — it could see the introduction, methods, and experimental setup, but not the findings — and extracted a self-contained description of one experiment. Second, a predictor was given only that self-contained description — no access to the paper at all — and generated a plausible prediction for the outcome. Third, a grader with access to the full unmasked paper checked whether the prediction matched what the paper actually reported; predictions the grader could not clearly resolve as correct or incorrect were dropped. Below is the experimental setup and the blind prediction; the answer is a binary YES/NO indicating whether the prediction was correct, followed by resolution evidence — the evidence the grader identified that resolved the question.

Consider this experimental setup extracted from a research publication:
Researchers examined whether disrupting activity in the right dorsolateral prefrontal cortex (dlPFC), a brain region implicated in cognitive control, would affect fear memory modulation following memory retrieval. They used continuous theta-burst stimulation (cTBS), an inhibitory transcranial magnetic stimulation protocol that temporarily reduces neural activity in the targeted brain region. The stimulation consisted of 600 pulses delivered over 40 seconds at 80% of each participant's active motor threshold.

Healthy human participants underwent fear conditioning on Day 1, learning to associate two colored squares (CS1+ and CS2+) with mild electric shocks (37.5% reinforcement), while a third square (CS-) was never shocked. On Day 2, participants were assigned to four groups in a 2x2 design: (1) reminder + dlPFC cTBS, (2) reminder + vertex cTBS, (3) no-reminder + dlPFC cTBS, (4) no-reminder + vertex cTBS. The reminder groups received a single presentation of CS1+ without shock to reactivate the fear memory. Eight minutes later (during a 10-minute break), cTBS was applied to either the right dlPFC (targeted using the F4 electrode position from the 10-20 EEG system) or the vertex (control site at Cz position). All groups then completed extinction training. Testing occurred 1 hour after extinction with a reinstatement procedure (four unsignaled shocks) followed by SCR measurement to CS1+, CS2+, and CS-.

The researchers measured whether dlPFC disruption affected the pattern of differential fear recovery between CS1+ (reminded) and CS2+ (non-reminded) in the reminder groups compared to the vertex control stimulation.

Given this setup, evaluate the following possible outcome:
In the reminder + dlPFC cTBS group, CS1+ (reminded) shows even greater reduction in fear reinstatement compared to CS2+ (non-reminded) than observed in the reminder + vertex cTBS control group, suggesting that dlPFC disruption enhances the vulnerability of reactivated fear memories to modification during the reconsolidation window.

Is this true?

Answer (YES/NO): NO